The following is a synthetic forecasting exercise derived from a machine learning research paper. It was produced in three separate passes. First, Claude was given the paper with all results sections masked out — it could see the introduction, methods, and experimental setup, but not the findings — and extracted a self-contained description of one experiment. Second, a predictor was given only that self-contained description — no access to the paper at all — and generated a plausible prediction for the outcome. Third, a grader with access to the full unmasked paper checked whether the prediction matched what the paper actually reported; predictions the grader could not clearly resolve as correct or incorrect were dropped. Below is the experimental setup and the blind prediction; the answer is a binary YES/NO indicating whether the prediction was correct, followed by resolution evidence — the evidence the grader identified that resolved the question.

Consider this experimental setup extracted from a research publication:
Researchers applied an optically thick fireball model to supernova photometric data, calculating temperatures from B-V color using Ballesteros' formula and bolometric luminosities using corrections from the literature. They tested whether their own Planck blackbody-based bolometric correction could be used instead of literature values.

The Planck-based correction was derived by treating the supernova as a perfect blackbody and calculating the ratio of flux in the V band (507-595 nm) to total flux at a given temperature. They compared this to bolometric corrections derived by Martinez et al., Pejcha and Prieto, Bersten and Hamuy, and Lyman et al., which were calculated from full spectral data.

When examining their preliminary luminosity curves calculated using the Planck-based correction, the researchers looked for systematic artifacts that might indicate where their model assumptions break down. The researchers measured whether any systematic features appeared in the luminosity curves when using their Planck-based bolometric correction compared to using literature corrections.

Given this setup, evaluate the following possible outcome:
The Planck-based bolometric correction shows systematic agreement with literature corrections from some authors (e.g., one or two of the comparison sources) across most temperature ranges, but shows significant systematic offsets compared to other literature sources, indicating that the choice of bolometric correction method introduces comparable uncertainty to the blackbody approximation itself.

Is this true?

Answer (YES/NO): NO